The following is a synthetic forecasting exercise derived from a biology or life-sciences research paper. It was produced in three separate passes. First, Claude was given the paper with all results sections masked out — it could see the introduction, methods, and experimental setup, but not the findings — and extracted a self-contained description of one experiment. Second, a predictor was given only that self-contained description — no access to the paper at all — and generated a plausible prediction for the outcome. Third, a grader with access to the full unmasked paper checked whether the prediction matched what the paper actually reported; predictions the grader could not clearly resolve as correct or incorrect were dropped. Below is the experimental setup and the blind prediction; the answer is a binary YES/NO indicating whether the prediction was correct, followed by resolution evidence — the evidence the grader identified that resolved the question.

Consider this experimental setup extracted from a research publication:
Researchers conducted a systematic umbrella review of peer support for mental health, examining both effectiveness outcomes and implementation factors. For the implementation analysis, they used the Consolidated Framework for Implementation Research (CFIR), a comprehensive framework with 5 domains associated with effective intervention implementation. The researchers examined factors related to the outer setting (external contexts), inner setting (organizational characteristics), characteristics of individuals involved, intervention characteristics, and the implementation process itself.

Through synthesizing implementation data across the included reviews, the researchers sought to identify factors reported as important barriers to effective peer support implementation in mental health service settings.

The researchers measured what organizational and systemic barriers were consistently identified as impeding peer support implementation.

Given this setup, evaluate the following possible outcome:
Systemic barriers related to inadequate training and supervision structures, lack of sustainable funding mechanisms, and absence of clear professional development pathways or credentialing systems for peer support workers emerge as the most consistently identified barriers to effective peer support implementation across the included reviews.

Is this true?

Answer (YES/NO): NO